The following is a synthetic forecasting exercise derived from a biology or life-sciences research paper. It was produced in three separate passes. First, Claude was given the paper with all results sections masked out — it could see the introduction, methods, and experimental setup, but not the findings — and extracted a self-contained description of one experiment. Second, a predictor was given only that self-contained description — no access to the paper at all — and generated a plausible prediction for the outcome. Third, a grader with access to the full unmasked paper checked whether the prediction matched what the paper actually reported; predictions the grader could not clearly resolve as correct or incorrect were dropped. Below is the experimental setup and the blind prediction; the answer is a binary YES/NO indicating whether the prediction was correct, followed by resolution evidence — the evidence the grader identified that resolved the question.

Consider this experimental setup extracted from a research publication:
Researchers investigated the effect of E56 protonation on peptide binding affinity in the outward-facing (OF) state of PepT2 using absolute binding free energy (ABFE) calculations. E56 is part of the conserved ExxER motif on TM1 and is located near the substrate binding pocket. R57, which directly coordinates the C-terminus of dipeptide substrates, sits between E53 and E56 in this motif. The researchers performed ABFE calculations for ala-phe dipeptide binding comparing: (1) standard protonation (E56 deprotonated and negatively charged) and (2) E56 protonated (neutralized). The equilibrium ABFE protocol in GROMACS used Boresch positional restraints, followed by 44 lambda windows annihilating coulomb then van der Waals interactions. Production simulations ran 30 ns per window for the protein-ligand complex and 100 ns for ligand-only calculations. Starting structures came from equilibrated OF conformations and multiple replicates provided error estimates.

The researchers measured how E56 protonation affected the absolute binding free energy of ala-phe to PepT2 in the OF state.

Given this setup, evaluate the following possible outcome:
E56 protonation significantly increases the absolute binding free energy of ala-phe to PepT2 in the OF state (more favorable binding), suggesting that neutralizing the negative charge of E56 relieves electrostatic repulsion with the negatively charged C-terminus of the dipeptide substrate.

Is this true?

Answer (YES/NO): YES